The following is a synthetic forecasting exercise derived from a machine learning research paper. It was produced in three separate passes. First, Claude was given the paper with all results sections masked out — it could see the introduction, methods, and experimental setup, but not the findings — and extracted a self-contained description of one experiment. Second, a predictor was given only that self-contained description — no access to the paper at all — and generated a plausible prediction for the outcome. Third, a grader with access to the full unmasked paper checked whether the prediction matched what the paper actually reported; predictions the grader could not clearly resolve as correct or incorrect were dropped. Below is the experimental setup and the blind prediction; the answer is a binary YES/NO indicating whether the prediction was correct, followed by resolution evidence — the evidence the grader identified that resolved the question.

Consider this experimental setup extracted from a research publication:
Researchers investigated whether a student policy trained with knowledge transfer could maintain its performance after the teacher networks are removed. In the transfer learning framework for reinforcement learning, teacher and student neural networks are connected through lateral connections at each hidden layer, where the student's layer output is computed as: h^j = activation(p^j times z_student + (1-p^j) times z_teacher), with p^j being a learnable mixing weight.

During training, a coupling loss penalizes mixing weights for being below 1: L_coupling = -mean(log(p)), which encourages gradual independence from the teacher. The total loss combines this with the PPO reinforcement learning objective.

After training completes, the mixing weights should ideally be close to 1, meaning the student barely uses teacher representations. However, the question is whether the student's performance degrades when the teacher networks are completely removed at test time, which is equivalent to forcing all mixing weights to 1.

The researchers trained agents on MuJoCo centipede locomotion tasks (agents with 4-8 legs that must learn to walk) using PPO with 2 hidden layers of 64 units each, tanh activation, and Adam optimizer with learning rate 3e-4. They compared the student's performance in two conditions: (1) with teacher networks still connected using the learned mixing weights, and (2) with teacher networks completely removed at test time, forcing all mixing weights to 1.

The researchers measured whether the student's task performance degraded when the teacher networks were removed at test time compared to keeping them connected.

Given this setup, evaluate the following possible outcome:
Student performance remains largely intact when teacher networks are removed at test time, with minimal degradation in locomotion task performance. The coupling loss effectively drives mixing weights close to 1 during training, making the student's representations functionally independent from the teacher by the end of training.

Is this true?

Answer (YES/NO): YES